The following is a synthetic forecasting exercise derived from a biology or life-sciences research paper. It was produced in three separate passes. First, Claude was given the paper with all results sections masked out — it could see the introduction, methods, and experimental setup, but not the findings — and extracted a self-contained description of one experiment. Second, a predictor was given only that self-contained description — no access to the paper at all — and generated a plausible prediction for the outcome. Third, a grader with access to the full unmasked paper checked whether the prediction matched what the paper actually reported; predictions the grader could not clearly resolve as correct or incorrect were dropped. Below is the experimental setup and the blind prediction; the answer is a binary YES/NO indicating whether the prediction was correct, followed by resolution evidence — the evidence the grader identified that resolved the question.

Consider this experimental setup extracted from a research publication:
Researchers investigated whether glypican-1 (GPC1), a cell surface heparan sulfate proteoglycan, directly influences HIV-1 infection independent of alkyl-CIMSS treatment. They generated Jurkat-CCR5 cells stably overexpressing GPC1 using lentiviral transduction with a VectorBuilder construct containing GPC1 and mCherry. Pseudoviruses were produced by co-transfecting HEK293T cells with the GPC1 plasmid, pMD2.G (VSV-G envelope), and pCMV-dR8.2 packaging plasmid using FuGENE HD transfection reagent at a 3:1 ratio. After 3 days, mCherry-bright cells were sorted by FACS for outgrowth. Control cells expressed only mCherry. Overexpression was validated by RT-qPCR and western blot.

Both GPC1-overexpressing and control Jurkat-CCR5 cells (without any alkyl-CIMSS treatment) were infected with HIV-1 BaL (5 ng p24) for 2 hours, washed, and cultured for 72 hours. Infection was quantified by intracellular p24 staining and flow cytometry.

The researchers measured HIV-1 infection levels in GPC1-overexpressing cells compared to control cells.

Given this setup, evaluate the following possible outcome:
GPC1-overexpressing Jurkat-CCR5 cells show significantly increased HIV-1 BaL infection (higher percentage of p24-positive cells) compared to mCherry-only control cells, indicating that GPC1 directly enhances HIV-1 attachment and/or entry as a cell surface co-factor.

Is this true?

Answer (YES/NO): NO